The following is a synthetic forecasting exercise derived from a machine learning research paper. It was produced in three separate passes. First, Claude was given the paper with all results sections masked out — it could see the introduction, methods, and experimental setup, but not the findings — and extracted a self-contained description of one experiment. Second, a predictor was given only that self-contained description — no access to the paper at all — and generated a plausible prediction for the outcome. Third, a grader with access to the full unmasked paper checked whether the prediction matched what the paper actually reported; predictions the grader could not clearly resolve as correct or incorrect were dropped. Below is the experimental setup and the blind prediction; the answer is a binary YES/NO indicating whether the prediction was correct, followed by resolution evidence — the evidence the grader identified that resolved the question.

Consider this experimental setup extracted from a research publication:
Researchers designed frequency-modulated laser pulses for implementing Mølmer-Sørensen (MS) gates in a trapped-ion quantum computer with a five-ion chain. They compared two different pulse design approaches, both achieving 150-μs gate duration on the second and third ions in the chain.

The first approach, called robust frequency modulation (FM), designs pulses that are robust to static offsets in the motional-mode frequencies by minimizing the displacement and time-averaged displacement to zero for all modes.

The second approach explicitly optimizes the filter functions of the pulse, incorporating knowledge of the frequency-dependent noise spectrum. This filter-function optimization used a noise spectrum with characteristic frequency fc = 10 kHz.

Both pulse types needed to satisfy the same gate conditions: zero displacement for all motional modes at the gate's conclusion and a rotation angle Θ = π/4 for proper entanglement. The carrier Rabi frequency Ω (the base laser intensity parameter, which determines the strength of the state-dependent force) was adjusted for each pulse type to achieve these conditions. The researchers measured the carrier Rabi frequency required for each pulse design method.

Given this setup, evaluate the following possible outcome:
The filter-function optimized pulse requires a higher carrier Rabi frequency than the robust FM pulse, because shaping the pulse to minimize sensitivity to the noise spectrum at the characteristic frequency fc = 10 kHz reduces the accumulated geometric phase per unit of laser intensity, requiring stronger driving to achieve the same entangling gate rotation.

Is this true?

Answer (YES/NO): YES